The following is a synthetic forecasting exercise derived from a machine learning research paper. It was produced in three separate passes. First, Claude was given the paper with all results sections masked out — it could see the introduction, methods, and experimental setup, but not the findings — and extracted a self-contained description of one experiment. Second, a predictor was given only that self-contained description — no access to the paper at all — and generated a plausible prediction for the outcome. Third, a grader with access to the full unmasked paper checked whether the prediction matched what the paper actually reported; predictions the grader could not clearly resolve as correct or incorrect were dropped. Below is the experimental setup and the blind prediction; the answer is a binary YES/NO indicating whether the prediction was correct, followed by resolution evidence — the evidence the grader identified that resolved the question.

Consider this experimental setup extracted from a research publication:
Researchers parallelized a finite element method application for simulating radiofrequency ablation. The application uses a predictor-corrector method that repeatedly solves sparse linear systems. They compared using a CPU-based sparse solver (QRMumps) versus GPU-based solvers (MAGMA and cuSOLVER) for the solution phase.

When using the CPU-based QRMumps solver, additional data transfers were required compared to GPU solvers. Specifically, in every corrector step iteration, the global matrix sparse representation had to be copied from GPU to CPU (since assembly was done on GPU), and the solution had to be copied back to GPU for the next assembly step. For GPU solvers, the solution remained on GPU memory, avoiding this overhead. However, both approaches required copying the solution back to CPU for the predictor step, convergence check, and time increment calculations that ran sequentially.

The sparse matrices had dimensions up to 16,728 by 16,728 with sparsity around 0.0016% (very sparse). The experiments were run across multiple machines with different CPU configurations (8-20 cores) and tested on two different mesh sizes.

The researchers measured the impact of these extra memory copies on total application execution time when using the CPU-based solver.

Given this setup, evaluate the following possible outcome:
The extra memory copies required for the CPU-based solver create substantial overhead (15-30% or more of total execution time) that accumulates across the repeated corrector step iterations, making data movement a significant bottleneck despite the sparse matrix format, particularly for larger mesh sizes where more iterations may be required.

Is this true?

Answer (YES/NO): NO